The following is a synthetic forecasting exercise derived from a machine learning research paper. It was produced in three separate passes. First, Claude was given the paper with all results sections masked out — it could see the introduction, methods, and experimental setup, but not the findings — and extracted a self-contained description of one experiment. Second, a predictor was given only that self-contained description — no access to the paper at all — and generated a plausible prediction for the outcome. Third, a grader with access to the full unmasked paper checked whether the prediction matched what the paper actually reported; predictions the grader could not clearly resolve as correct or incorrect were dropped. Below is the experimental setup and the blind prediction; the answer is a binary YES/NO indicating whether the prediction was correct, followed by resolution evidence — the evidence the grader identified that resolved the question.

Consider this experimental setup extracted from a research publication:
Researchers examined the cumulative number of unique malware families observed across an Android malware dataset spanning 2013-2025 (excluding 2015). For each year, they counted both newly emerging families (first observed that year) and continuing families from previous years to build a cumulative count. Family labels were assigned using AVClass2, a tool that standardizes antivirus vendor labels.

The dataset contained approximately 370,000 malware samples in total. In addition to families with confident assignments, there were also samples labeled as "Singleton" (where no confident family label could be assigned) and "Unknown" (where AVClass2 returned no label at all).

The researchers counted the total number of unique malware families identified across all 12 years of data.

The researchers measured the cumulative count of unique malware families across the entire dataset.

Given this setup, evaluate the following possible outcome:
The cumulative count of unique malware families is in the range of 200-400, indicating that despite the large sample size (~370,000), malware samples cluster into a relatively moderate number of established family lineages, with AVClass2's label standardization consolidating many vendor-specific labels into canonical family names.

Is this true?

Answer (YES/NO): NO